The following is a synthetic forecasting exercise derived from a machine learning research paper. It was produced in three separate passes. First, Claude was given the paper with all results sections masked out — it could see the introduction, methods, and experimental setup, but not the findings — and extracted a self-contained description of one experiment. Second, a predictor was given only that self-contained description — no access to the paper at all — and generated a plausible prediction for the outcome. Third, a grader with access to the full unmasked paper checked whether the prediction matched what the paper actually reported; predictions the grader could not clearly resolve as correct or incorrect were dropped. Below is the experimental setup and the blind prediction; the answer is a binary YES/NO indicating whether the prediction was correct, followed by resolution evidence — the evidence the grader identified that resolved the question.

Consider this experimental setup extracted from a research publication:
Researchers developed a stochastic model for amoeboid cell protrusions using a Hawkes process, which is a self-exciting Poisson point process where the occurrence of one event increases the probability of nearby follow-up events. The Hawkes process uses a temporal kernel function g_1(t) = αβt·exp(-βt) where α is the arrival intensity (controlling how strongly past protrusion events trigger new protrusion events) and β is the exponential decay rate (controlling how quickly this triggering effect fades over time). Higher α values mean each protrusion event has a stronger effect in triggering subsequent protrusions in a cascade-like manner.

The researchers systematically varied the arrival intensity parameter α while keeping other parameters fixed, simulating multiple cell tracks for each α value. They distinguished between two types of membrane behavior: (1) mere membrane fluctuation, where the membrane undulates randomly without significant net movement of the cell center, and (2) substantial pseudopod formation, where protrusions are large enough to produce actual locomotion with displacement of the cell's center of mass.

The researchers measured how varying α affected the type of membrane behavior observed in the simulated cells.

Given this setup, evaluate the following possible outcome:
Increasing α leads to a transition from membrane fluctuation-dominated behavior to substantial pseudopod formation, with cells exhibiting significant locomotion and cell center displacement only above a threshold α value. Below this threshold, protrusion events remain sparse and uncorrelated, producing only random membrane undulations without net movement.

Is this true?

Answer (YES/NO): YES